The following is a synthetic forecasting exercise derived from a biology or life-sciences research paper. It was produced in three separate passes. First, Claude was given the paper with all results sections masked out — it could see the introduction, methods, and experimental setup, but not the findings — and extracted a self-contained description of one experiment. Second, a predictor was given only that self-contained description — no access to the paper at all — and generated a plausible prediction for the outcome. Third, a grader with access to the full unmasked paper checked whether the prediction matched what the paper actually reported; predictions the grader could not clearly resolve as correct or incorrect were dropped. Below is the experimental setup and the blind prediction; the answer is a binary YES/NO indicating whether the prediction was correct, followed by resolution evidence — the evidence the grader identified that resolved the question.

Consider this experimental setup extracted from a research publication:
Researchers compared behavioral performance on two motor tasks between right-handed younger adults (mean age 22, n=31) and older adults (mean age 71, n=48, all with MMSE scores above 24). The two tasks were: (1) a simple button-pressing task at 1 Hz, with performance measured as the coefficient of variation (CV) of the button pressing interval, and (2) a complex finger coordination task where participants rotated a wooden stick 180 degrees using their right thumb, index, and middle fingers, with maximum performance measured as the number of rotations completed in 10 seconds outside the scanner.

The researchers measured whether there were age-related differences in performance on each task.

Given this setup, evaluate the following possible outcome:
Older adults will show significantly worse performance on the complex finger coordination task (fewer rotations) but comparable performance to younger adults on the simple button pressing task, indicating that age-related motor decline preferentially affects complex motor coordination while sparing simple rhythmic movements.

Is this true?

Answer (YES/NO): YES